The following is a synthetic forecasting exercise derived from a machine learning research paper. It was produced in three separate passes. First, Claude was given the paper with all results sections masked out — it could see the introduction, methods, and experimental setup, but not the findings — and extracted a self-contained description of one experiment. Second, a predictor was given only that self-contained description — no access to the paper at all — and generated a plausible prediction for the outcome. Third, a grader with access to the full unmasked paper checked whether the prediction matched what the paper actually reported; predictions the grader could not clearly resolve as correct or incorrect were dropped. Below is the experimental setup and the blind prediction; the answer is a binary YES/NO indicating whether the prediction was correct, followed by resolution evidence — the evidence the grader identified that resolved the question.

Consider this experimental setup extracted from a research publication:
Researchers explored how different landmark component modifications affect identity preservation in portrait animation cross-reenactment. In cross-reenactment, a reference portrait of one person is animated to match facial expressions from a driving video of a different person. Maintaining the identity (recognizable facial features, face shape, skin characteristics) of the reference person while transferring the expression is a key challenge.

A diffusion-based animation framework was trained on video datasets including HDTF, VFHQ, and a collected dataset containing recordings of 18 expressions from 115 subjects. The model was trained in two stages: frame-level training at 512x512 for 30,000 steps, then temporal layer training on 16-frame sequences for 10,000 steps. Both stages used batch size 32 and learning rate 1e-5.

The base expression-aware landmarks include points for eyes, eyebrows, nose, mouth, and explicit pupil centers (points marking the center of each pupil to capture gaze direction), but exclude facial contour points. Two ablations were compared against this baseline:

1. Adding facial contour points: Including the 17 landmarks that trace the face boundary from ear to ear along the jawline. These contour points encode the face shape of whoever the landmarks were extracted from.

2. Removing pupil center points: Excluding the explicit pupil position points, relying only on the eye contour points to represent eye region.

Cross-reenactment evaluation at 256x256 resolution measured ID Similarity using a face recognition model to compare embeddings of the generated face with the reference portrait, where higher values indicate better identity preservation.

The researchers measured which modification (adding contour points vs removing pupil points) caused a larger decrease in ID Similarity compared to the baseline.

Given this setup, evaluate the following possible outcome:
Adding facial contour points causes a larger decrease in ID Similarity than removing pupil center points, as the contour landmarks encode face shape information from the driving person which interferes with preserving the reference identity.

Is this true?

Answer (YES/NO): YES